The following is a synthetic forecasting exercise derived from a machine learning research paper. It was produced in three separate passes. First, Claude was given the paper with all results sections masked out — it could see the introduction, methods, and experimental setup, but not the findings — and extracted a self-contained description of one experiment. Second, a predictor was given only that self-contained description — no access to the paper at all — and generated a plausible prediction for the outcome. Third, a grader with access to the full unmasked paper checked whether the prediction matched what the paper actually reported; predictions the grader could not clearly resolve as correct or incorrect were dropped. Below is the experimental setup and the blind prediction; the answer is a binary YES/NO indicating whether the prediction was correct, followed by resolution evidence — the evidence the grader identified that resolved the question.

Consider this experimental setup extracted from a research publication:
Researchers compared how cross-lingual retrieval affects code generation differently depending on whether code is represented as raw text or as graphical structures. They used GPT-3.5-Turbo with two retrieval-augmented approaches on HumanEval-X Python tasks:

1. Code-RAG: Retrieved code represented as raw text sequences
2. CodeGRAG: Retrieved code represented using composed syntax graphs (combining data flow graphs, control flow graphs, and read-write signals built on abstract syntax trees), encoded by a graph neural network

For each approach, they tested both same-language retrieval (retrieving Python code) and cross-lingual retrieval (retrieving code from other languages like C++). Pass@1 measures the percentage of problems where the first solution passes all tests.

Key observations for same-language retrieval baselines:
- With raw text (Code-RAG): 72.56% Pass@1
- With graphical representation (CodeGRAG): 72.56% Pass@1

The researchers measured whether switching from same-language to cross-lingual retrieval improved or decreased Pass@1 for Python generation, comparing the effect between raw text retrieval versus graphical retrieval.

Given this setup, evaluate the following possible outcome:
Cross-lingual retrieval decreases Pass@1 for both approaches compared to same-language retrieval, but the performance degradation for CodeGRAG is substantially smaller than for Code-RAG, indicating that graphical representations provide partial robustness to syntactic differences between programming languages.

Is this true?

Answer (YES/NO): NO